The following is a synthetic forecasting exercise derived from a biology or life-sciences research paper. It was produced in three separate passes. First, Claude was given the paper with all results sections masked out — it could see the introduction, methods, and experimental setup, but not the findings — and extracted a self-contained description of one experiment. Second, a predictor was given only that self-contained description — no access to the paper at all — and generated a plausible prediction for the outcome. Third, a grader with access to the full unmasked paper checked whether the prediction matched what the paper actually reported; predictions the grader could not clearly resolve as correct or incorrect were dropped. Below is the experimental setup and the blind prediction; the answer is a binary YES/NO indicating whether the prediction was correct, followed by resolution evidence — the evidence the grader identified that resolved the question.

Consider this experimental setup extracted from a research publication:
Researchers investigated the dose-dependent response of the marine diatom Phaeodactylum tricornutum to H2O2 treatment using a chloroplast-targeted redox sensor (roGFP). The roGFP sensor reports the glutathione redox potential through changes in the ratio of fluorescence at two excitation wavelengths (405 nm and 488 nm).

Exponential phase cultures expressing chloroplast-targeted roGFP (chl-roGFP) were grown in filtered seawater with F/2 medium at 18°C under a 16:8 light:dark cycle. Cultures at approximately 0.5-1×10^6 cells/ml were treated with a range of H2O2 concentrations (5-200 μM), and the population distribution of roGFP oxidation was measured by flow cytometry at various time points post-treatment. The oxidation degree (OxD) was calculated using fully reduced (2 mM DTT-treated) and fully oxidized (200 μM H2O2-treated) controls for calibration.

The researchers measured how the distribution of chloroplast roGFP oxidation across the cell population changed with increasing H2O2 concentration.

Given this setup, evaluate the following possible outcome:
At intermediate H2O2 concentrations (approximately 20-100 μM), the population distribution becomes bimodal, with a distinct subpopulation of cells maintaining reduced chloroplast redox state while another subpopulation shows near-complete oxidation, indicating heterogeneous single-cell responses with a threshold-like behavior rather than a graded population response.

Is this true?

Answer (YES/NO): YES